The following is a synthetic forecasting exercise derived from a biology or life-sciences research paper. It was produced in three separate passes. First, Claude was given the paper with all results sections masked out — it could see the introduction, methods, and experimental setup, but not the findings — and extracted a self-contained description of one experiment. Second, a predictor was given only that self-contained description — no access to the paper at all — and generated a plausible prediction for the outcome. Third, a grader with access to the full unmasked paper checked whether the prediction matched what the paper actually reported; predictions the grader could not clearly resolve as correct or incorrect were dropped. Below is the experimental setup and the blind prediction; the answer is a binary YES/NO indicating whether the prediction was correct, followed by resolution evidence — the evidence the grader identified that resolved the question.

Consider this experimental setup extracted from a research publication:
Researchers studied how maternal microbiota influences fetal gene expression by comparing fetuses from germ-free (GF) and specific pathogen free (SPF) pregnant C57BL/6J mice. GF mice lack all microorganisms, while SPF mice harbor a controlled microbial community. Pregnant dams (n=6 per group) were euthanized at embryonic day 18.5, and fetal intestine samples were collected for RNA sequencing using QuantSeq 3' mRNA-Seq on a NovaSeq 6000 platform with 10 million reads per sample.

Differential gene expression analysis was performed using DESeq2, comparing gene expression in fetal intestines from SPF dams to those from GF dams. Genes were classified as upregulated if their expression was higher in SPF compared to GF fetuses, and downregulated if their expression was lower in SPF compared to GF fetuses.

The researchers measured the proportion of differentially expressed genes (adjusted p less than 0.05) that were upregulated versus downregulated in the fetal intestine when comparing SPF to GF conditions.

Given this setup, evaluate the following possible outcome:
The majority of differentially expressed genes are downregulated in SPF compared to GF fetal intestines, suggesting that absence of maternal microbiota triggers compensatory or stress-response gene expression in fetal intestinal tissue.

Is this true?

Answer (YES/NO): NO